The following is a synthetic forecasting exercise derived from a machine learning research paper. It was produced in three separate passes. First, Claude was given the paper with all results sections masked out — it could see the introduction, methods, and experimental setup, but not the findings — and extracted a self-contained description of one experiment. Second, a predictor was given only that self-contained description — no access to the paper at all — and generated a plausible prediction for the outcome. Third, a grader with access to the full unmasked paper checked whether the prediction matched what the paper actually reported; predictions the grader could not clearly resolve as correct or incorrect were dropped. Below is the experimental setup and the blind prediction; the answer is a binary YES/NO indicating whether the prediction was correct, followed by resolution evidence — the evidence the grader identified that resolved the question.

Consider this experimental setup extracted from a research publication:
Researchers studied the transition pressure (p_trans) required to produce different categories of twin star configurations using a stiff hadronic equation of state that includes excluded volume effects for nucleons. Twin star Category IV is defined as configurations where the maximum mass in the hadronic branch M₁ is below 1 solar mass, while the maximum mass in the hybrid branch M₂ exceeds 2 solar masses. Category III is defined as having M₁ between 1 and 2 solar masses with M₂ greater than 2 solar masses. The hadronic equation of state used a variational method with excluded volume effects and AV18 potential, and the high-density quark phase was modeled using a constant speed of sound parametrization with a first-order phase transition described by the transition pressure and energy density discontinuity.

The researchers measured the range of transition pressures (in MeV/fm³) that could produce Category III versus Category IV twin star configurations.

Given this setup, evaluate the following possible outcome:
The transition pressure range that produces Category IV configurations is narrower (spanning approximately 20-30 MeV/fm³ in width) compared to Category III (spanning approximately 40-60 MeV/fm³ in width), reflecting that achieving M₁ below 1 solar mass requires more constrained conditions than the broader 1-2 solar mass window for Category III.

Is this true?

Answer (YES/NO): NO